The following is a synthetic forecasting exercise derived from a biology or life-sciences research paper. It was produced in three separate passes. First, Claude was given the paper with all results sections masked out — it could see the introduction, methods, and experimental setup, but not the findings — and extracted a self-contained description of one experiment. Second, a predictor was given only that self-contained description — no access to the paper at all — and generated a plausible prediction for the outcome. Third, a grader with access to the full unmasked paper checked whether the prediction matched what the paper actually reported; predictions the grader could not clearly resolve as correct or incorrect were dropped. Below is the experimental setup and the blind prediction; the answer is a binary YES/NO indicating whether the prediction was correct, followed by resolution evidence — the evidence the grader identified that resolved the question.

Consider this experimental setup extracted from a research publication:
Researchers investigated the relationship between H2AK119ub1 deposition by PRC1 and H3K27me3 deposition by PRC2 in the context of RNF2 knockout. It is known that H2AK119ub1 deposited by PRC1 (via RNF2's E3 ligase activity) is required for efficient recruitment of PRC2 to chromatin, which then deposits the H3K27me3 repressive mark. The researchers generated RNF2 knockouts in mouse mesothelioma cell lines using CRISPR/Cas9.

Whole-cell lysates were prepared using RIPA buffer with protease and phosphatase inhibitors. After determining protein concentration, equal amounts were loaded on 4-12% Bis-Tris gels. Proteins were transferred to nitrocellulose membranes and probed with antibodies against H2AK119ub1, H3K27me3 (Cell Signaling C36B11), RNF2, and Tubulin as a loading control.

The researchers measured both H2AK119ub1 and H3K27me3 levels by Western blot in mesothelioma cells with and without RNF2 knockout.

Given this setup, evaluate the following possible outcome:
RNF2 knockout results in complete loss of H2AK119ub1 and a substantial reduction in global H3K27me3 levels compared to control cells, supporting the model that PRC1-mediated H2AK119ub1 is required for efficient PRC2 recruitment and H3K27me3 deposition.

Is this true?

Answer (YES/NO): NO